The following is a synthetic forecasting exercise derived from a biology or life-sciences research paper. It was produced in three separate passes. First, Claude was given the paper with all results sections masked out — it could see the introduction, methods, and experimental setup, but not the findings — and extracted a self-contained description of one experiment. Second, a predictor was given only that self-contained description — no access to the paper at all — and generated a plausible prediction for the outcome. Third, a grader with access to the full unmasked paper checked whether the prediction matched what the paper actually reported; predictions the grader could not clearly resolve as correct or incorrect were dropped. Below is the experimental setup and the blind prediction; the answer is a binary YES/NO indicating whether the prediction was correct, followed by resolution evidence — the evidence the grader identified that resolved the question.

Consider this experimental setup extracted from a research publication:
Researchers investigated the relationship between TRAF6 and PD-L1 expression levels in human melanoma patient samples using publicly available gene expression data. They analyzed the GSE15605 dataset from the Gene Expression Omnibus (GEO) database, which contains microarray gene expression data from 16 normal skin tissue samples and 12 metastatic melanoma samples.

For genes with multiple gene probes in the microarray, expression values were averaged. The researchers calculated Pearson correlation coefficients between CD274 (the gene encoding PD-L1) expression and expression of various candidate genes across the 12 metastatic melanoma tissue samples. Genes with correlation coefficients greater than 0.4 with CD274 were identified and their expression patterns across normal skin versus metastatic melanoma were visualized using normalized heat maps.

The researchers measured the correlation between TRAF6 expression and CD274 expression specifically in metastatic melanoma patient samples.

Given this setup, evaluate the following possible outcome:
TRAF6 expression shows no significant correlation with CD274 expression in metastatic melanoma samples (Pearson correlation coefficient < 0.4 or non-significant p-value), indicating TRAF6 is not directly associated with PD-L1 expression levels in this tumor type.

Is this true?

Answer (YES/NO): NO